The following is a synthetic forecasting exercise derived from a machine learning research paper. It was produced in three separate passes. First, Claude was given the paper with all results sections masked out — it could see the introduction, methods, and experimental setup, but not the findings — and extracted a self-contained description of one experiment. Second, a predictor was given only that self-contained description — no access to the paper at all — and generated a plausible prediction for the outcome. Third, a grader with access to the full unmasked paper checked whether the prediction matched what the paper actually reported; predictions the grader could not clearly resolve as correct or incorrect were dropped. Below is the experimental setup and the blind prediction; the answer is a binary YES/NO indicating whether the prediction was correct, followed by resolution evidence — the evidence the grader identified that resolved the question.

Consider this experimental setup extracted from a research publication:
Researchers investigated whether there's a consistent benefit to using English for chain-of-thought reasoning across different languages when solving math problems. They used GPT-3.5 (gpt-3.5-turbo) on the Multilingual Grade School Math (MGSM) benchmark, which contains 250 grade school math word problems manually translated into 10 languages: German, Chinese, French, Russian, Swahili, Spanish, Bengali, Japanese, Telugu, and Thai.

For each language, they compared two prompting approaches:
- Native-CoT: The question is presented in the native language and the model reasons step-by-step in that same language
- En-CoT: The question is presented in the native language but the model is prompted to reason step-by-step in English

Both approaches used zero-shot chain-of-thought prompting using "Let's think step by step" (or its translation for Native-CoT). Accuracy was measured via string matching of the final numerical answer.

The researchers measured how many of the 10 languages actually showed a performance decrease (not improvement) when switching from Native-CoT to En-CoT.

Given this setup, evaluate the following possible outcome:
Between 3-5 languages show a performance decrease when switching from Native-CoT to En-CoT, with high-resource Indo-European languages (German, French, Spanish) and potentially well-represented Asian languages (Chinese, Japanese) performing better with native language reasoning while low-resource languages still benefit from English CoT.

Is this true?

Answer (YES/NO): NO